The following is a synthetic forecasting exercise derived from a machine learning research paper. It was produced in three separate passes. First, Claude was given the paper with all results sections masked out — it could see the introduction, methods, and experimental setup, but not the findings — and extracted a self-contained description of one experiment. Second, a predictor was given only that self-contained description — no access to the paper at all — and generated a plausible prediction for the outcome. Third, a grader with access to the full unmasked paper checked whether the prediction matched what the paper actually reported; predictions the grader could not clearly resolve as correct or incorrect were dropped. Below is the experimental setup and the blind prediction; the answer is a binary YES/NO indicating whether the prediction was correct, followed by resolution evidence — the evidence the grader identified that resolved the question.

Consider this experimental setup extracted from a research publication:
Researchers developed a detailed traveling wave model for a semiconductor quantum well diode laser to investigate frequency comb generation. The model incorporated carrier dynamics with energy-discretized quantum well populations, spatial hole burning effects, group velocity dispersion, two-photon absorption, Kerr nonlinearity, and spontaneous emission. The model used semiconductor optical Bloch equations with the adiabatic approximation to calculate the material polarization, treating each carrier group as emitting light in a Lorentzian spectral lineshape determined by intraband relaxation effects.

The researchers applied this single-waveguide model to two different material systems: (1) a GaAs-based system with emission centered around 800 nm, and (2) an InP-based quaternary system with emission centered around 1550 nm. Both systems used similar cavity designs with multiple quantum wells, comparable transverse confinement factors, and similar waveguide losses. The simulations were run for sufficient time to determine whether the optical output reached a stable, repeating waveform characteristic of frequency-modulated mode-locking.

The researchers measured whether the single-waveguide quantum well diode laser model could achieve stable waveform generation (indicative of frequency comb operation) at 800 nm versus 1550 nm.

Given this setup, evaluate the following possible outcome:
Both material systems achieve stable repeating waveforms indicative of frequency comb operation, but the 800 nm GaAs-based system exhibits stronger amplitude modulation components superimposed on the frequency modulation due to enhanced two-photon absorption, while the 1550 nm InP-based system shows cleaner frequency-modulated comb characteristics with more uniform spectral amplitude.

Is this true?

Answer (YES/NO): NO